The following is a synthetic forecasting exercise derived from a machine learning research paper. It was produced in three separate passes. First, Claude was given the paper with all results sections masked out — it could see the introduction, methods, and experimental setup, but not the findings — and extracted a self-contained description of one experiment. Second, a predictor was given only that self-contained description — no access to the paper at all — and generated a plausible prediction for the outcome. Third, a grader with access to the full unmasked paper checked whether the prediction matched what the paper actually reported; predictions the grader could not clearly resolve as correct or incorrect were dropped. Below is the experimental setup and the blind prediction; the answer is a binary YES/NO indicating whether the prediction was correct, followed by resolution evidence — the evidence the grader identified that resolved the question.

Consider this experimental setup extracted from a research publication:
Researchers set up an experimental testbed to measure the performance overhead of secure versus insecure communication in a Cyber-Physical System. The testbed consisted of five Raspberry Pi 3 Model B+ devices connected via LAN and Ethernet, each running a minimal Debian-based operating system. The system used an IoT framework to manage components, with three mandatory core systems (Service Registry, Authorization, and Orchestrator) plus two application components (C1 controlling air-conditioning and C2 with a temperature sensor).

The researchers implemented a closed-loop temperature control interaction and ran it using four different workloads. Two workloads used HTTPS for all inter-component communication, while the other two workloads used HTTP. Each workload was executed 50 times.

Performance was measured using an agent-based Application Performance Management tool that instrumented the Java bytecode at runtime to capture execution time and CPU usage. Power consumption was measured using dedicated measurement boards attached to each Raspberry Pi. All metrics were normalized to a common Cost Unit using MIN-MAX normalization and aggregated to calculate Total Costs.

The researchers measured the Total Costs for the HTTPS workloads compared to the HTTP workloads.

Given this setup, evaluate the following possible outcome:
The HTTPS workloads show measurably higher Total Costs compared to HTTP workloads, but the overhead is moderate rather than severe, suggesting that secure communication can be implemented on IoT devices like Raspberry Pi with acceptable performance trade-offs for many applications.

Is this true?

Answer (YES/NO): NO